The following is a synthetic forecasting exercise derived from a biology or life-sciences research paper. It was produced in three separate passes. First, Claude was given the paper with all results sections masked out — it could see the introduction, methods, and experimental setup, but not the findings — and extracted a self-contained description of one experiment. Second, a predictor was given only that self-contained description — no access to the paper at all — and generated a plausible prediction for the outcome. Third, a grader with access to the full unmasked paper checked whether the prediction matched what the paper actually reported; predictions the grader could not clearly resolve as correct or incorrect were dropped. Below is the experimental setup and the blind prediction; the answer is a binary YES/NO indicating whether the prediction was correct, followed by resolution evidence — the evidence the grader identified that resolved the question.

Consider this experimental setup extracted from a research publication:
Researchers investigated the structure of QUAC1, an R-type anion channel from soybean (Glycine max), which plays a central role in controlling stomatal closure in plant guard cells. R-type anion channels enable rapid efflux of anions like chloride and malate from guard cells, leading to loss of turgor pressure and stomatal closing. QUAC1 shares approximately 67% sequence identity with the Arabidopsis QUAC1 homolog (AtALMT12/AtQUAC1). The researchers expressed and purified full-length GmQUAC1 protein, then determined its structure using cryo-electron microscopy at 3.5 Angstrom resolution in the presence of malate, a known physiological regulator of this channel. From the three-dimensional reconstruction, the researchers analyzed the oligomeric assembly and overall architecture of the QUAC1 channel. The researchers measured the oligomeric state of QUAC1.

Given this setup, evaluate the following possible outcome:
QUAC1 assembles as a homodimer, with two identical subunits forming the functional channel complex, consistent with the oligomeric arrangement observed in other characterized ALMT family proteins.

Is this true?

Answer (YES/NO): YES